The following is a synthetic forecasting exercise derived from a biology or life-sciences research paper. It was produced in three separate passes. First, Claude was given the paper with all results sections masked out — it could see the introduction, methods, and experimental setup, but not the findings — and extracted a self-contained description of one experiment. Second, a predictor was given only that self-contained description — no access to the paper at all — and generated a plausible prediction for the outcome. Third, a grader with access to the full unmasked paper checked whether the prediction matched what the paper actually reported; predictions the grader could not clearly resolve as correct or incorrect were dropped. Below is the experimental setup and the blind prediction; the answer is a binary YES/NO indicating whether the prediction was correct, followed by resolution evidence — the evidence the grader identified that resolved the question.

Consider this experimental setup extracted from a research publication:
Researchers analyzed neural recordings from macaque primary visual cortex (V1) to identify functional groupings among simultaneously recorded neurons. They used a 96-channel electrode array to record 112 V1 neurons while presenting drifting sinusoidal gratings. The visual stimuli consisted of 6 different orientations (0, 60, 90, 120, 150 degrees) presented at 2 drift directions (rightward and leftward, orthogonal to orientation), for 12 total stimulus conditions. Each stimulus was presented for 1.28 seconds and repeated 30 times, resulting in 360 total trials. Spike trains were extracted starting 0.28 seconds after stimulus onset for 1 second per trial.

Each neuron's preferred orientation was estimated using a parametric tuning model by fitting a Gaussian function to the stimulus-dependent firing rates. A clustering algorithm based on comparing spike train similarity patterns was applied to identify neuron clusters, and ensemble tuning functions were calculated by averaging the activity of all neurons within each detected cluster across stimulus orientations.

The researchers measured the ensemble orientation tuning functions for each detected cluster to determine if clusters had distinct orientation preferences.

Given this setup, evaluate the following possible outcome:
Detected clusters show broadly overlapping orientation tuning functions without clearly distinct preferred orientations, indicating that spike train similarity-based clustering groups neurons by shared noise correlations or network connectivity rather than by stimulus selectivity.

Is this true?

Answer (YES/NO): NO